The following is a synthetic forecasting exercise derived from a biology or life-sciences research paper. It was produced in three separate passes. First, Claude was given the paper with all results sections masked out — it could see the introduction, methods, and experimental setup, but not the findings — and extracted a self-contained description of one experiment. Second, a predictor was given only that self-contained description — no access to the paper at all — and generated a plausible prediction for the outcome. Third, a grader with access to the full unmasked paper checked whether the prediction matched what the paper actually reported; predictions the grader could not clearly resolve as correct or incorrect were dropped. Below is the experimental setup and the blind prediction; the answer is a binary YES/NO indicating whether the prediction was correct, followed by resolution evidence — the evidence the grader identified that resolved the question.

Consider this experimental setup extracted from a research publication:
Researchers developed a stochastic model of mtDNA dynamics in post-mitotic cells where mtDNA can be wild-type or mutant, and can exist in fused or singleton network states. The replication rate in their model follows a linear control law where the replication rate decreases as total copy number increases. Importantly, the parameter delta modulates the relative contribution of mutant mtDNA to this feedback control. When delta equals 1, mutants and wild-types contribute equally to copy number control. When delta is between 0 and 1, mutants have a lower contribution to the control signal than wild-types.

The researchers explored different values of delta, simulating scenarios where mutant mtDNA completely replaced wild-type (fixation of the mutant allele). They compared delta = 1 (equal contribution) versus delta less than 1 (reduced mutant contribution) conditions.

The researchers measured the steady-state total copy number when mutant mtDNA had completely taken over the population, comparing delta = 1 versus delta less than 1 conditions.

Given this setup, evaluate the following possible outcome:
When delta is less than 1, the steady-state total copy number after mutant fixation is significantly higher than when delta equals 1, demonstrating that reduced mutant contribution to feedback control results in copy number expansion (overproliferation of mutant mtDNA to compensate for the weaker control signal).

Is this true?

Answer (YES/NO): YES